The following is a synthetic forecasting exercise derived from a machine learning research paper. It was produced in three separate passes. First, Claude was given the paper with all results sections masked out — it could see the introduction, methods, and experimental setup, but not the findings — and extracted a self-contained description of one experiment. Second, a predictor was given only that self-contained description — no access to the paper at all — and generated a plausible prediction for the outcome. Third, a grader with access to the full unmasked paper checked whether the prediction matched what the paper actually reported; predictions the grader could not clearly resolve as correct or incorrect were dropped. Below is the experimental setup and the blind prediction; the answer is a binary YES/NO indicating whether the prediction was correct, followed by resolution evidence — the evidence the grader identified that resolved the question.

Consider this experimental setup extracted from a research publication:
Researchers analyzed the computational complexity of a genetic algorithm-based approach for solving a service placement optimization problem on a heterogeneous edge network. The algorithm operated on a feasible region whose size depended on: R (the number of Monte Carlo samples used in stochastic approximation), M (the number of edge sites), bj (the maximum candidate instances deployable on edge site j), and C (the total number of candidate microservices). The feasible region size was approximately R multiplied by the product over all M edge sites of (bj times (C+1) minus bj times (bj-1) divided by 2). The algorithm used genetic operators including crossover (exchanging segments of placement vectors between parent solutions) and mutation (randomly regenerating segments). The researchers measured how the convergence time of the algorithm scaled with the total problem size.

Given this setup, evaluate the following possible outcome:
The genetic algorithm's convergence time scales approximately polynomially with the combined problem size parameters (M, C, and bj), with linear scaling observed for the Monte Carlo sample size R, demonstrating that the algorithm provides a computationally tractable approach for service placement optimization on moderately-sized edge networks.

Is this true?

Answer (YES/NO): NO